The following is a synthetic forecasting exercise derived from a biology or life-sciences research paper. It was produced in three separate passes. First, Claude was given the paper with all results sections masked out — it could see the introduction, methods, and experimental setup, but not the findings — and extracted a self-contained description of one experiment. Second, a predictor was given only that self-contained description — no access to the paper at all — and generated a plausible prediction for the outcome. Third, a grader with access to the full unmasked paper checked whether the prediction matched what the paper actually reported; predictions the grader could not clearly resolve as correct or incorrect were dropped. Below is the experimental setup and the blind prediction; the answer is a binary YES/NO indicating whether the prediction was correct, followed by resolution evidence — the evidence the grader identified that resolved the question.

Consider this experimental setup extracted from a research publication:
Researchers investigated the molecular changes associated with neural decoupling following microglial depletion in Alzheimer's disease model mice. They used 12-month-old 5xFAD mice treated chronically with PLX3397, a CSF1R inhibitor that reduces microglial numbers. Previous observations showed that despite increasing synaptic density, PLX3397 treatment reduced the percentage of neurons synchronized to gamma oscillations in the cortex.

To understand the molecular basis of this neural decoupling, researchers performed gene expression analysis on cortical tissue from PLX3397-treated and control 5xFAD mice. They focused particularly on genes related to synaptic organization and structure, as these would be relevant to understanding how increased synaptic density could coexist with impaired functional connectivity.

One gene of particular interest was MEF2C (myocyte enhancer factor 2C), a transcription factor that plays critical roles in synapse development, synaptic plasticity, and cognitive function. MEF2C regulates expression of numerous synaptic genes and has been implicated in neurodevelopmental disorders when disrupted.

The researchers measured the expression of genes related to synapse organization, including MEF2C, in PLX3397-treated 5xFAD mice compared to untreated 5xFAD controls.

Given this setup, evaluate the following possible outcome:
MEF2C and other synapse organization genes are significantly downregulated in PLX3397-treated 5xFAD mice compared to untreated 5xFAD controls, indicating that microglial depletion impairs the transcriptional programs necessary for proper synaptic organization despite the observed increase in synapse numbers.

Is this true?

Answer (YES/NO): YES